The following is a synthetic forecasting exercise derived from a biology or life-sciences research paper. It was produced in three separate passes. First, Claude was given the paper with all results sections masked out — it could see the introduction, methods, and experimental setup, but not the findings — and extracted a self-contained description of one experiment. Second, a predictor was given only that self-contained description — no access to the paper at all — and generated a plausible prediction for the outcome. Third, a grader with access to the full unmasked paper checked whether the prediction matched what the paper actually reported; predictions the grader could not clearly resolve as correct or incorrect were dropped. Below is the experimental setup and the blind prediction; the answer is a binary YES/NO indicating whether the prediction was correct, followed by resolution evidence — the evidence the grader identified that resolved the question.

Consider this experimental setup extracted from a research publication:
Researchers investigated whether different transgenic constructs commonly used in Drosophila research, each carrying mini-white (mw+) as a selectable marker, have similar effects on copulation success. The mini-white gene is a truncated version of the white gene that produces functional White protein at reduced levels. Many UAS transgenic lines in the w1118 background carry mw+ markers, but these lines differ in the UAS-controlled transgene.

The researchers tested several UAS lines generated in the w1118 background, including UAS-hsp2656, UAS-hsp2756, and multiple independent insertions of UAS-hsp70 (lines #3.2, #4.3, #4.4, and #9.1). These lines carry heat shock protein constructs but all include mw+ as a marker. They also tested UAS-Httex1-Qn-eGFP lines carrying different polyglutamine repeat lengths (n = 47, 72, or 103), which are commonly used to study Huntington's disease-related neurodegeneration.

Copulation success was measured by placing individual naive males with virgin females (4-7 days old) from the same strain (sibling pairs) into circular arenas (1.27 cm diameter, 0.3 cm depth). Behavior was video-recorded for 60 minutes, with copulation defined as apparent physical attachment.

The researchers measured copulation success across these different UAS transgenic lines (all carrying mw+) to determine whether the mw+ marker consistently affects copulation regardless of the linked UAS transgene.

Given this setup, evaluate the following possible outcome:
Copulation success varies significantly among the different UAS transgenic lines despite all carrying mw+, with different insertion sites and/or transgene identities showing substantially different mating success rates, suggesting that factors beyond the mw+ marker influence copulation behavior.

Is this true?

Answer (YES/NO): YES